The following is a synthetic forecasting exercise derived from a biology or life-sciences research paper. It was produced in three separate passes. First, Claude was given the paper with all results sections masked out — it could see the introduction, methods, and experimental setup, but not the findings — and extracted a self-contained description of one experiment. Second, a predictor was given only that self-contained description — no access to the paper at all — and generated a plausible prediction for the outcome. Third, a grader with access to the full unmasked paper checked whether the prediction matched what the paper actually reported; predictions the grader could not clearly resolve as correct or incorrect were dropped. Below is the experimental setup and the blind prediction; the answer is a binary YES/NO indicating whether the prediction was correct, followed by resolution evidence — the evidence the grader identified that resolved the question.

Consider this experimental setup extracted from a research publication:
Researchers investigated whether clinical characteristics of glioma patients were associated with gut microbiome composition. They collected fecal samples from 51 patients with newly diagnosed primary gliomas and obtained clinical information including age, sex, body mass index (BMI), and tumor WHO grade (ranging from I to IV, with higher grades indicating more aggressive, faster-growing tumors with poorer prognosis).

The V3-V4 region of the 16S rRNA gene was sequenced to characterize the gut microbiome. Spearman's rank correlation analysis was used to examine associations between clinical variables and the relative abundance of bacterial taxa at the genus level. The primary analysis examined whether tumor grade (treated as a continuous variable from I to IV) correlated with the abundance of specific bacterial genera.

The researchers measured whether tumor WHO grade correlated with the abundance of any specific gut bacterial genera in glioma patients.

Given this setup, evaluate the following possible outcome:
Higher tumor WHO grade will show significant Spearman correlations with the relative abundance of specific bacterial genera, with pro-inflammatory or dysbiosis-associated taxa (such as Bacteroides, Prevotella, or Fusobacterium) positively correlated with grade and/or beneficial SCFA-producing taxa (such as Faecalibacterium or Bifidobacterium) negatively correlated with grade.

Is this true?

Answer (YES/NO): NO